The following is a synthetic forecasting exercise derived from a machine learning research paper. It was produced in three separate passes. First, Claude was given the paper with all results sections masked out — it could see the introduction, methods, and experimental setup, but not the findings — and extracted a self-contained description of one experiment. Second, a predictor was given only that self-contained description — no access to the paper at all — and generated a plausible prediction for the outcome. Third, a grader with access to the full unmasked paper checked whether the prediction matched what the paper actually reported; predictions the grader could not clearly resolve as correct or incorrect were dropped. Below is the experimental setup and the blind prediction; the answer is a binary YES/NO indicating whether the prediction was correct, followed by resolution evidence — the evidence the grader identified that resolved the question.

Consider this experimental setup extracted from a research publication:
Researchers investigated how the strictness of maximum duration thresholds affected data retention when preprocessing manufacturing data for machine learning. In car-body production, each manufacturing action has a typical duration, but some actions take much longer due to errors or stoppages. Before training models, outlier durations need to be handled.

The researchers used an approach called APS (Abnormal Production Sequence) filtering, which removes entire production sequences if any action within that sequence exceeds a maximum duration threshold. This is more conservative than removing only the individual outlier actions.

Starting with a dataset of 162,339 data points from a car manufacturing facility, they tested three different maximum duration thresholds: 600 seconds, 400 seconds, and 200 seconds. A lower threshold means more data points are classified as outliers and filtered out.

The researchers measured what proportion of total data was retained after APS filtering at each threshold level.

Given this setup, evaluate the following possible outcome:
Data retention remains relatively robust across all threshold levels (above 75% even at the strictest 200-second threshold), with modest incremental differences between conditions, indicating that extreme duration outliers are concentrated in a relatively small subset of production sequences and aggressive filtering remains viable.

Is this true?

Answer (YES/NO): NO